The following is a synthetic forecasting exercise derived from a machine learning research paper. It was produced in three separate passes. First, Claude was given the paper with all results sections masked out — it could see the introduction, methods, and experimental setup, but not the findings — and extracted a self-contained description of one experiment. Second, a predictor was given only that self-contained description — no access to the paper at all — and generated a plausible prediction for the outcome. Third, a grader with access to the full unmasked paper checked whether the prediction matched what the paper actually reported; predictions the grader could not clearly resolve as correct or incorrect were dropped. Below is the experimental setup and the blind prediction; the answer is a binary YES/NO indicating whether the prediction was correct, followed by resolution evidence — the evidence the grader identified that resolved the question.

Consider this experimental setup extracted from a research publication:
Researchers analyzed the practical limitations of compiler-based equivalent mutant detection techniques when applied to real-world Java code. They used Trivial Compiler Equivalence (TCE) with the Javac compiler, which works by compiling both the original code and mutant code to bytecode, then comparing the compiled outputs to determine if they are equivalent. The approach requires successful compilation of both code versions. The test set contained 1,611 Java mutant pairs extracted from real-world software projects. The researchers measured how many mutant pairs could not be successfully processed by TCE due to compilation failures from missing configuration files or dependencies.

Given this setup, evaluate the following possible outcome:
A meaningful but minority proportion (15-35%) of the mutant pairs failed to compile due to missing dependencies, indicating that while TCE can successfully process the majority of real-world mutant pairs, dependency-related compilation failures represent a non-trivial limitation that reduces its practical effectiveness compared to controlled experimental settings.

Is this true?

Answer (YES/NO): YES